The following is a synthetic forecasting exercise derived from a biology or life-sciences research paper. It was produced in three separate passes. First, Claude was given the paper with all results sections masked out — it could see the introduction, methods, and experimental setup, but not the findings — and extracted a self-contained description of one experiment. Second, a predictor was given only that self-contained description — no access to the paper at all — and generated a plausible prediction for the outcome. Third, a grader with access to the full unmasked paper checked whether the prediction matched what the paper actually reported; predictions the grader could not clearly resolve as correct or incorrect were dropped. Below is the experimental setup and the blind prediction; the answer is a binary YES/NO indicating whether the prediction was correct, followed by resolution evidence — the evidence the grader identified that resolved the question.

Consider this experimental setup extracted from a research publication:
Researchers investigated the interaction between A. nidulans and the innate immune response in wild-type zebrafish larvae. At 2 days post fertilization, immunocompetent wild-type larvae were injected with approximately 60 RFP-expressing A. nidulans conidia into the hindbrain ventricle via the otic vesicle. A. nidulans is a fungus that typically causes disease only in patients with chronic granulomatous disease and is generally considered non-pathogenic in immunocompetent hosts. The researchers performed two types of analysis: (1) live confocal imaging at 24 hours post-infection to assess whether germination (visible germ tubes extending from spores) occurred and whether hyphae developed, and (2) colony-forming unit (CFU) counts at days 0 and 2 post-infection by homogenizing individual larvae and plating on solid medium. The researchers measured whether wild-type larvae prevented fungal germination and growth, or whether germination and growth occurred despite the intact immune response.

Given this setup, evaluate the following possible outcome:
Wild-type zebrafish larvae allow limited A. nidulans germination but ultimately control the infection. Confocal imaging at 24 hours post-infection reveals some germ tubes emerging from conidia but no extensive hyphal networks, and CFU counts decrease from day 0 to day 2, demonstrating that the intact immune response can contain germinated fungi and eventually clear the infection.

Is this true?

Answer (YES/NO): NO